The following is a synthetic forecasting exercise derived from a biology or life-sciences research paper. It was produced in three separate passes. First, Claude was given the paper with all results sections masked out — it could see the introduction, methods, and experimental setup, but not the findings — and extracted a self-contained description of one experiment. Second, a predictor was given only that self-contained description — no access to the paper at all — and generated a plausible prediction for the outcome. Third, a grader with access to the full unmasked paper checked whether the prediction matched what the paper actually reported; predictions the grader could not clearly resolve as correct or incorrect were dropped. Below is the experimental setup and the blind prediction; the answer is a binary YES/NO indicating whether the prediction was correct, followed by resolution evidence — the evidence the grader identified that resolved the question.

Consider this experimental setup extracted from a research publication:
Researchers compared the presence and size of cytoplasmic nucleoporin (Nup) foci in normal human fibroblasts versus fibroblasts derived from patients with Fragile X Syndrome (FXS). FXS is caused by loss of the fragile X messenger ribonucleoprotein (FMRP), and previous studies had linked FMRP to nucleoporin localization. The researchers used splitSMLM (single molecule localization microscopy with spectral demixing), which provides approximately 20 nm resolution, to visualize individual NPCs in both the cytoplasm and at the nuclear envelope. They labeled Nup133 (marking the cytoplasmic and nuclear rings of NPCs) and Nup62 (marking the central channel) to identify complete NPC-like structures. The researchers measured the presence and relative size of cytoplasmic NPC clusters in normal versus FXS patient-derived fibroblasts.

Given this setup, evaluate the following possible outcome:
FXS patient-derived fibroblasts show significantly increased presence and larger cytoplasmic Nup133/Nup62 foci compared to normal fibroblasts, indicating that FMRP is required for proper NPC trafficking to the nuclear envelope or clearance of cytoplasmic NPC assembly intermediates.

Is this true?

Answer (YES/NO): YES